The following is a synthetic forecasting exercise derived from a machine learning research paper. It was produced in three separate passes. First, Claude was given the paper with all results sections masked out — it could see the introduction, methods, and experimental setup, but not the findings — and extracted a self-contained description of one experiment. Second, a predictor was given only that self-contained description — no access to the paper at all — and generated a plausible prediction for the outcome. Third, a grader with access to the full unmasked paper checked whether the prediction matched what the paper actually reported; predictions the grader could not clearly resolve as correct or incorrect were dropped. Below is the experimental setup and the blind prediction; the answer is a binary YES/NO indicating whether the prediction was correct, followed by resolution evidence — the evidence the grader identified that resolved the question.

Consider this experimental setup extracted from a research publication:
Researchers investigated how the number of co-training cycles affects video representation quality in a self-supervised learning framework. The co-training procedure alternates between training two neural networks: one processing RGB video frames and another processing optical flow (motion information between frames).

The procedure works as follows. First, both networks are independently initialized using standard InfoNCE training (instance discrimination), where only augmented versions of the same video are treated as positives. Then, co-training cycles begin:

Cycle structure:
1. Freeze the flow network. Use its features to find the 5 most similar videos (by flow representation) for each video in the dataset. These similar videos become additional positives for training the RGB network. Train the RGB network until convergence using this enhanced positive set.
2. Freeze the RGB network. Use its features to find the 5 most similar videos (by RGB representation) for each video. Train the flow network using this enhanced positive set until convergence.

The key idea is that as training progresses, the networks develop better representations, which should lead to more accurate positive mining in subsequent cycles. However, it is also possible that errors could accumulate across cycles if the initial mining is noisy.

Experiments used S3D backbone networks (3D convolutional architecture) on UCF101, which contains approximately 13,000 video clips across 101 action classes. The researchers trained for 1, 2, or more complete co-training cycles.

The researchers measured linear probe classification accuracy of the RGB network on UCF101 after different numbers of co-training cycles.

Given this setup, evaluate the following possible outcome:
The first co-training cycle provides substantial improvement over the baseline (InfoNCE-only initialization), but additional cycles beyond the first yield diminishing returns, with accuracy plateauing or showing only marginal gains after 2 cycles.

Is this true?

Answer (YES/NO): NO